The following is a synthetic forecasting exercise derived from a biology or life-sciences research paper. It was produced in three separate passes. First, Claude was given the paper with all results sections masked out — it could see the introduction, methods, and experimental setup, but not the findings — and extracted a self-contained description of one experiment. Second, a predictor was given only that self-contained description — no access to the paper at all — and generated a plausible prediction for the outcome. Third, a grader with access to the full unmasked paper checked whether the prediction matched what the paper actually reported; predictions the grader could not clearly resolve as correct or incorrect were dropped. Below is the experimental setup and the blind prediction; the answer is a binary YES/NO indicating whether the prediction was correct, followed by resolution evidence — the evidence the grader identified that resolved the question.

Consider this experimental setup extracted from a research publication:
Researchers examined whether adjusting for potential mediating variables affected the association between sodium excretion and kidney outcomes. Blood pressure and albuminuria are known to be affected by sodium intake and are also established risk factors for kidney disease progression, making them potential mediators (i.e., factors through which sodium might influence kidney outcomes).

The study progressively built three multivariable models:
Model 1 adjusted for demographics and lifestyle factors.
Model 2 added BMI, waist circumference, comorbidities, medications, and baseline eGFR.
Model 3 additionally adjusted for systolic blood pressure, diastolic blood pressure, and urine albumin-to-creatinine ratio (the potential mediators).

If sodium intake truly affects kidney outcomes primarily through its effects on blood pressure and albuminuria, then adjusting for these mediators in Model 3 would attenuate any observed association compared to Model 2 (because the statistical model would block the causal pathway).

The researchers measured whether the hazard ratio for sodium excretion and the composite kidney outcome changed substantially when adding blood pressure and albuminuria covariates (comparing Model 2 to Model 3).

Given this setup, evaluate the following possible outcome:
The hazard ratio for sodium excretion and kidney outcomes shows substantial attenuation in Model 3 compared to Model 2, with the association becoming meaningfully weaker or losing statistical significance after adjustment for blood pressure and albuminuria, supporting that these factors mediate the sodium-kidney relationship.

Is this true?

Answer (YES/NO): NO